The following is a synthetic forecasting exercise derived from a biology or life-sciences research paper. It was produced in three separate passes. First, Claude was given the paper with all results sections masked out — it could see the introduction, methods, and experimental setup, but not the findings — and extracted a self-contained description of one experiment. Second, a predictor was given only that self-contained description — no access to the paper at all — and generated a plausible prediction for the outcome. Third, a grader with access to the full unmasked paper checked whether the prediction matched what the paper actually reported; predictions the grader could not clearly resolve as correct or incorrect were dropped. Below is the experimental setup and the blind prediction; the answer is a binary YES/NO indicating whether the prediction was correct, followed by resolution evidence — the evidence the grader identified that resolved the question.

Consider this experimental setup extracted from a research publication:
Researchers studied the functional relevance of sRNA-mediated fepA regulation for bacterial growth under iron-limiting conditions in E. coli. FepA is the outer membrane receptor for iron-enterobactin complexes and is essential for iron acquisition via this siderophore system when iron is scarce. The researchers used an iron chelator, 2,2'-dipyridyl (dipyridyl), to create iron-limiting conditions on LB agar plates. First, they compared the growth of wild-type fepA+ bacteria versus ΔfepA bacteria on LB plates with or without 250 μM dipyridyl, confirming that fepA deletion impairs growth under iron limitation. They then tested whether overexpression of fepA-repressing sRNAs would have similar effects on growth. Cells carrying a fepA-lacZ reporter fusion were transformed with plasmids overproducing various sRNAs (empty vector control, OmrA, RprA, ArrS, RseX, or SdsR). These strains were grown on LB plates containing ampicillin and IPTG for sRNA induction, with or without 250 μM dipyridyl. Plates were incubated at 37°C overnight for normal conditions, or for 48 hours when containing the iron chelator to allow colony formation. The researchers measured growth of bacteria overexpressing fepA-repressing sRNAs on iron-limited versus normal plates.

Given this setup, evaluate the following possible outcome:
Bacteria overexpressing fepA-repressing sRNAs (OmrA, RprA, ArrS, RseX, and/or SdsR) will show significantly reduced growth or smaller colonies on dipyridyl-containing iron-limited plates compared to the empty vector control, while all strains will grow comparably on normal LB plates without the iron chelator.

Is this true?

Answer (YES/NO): YES